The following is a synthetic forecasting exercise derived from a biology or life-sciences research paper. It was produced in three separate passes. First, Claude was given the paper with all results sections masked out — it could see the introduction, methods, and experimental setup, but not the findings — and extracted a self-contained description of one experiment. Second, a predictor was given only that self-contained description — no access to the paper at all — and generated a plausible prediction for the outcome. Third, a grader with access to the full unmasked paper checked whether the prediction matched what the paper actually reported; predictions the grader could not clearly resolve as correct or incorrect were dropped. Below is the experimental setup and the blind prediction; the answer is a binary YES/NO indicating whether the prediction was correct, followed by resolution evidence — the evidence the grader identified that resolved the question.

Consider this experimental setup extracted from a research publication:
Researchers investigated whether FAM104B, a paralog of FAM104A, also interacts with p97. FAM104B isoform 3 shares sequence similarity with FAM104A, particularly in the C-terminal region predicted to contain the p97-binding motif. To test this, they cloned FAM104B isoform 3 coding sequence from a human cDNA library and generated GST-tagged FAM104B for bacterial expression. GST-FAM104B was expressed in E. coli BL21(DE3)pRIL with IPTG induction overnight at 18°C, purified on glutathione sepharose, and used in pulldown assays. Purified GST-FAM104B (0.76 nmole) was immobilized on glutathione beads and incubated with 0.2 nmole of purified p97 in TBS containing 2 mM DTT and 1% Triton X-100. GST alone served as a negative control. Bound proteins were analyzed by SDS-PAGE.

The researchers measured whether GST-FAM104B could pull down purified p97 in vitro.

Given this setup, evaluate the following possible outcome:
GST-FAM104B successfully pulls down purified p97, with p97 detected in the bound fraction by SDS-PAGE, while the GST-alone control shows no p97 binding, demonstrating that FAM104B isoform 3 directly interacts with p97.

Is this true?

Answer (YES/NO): YES